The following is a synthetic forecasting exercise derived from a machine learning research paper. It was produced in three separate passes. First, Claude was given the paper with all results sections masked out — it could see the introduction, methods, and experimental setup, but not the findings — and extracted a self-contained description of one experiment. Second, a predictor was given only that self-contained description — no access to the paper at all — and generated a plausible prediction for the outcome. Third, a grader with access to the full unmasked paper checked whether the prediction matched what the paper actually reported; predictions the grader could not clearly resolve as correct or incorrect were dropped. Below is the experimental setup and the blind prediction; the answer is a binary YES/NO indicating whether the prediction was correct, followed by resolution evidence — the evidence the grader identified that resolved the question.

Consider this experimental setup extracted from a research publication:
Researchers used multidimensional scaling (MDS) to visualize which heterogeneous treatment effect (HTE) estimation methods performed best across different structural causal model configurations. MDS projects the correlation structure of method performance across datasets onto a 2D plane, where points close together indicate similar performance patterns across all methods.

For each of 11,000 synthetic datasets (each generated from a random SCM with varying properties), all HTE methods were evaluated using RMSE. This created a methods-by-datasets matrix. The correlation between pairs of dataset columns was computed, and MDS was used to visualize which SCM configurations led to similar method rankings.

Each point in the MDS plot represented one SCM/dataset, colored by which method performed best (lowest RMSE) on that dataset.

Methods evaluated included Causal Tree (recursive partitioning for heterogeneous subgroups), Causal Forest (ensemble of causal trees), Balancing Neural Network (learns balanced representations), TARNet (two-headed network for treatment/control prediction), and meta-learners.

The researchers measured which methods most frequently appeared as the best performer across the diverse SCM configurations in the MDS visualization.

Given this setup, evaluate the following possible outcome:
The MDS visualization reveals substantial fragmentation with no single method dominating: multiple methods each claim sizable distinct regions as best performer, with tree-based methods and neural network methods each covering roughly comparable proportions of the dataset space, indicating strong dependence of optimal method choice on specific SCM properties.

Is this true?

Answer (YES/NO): NO